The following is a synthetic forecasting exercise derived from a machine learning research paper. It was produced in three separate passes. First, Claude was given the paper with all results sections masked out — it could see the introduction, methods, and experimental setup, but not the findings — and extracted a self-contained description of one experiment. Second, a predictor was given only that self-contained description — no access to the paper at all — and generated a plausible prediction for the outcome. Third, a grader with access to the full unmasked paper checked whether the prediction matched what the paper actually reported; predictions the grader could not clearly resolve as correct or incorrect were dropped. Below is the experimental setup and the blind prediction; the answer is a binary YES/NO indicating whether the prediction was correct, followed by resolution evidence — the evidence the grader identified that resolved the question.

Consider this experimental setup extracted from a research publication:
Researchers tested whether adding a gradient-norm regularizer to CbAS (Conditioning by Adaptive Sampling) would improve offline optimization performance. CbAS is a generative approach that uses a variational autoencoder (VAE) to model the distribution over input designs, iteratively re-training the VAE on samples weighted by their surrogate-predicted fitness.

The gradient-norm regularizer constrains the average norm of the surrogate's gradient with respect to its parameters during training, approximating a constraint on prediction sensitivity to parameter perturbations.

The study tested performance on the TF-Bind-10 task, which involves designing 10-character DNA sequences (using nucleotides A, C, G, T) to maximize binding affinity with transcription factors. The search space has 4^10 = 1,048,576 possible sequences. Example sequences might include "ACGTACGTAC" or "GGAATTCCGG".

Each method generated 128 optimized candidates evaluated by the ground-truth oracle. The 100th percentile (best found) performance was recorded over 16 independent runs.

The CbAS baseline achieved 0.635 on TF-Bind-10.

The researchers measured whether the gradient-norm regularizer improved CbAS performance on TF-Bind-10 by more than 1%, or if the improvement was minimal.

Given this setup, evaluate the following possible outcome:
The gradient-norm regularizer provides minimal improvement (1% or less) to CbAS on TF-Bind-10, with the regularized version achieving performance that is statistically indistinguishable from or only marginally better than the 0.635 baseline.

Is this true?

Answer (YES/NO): NO